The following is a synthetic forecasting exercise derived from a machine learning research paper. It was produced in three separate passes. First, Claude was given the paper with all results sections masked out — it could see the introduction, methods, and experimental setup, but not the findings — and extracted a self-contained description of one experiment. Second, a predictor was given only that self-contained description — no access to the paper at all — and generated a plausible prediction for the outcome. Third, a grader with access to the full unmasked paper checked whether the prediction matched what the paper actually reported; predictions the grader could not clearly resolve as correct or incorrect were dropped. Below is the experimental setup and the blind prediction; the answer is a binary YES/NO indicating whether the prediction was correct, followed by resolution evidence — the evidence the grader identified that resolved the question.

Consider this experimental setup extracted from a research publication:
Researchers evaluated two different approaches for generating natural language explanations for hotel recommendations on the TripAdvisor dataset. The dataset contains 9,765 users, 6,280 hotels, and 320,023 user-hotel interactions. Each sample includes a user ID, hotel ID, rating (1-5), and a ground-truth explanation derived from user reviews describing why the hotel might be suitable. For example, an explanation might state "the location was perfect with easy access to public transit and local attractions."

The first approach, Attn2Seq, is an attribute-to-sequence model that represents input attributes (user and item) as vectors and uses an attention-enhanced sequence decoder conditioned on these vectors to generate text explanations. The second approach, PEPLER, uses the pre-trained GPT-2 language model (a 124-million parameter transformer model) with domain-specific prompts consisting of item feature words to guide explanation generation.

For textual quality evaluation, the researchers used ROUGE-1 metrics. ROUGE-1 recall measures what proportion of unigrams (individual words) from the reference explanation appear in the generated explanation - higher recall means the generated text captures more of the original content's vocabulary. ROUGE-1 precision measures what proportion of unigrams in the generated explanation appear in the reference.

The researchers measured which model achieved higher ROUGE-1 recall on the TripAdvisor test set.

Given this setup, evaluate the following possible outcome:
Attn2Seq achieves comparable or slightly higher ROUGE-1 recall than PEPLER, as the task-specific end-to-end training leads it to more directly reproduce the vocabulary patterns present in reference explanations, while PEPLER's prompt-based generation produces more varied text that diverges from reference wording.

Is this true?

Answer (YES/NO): YES